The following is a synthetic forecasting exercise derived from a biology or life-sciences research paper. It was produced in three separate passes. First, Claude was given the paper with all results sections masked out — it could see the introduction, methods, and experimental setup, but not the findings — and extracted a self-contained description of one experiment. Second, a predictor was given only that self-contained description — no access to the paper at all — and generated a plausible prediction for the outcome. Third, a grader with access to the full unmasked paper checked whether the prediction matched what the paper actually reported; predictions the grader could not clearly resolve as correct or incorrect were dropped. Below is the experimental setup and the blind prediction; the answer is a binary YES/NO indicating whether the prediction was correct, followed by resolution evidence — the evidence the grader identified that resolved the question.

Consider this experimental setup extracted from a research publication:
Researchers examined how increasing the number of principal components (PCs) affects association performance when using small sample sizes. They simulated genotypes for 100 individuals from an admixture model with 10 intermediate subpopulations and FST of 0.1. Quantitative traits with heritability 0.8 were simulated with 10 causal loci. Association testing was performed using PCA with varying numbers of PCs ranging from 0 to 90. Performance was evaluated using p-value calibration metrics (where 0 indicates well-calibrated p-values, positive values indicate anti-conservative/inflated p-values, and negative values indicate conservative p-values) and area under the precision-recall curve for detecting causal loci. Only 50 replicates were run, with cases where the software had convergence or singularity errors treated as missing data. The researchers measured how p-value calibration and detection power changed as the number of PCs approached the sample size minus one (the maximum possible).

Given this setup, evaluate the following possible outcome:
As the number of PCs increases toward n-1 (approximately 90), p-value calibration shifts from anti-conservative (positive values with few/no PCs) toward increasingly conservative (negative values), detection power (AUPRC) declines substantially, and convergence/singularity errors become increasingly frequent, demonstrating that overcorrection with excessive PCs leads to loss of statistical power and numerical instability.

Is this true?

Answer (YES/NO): NO